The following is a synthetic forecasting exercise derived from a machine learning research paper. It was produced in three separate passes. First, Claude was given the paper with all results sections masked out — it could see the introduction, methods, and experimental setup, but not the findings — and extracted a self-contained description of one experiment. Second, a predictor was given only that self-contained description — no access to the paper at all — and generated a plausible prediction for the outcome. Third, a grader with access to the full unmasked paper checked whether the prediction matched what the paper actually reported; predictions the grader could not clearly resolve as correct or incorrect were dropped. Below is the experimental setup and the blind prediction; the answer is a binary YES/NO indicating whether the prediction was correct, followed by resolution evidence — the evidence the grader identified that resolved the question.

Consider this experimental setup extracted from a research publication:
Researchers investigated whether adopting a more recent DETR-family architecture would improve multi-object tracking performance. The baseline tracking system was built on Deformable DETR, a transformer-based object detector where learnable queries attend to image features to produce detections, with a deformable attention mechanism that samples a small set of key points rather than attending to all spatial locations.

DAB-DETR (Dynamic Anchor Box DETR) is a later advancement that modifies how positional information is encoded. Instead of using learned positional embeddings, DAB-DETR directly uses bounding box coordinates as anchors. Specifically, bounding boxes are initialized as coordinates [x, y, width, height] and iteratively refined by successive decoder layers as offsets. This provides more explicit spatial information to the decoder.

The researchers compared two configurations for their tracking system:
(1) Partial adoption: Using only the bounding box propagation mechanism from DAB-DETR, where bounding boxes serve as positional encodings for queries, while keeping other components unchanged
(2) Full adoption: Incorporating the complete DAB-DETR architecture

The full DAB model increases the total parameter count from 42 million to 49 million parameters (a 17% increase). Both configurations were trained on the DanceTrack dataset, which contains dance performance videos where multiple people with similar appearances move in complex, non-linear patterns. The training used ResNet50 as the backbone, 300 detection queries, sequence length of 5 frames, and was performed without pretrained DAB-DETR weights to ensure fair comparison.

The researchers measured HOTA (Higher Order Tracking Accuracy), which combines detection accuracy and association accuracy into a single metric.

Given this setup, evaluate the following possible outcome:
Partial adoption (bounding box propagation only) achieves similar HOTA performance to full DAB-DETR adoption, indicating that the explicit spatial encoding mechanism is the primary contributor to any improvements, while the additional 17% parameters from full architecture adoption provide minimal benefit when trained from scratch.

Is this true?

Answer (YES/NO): NO